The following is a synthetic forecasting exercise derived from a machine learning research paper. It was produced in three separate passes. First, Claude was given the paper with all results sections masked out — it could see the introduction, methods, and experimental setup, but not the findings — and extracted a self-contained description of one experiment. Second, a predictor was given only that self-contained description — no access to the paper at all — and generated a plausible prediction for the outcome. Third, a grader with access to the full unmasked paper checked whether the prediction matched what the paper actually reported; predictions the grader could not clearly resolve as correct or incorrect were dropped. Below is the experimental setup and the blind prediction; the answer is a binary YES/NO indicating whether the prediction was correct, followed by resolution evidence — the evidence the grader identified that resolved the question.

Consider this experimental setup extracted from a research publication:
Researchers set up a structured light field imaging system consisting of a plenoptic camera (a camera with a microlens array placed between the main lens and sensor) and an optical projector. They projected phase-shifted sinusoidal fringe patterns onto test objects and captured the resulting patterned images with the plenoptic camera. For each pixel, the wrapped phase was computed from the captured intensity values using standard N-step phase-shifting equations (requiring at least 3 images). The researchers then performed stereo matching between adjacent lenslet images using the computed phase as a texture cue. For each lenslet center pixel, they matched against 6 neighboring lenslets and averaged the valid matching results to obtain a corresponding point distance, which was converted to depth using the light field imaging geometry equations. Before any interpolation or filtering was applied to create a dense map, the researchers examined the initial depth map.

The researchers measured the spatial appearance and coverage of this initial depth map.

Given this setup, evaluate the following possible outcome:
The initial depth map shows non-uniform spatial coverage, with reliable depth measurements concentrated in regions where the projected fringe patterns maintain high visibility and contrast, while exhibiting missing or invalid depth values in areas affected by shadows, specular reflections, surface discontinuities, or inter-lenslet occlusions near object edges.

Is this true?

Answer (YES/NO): NO